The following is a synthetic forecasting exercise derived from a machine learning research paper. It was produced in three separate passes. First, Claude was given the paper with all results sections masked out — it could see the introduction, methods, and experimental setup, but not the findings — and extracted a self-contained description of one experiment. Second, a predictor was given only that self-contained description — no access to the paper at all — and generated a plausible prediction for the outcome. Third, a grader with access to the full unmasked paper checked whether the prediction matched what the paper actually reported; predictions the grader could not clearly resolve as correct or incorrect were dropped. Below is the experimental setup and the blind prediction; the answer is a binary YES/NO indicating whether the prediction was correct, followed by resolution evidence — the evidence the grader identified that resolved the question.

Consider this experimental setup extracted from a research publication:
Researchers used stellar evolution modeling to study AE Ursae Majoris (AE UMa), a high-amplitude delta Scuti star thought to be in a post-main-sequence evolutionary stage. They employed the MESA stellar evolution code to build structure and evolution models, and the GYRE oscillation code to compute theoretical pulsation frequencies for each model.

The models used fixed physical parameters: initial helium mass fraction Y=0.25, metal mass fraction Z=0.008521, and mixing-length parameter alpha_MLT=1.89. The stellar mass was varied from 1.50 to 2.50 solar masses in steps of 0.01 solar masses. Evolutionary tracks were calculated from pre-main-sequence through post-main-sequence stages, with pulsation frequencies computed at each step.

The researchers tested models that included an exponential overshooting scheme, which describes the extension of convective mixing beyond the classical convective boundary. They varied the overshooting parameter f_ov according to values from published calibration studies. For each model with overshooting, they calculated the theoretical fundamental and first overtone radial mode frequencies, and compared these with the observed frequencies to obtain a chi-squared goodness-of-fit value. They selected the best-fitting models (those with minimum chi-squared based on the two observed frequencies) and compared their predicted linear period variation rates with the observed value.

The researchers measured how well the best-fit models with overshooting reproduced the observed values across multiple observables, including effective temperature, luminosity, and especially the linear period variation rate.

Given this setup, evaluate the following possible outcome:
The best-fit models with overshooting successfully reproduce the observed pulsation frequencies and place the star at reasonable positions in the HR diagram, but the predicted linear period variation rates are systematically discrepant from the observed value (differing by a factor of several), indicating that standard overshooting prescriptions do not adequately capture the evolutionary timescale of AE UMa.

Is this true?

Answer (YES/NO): NO